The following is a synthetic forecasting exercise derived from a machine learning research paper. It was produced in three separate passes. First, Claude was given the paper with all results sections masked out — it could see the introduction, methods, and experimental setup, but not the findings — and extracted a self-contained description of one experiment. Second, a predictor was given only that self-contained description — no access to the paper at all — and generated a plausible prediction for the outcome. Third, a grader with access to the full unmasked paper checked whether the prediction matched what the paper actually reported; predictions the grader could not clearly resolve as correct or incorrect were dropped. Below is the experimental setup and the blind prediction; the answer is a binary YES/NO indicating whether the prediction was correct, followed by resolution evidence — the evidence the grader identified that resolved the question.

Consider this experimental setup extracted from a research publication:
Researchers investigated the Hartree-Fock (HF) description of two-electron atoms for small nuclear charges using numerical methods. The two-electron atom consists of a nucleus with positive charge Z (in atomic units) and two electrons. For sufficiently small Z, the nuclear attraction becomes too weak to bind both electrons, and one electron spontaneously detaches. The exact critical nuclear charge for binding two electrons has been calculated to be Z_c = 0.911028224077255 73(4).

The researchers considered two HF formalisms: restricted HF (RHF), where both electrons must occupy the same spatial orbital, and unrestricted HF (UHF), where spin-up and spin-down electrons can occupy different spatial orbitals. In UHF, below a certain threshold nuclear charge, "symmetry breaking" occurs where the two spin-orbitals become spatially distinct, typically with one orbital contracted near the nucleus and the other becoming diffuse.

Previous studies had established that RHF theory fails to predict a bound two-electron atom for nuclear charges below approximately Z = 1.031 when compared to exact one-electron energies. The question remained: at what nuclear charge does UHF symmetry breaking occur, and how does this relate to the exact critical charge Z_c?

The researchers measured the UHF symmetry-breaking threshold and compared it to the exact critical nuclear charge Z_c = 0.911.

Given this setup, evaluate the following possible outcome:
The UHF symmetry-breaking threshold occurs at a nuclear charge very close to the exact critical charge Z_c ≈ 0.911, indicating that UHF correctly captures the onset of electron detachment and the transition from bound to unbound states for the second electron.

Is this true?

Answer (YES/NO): NO